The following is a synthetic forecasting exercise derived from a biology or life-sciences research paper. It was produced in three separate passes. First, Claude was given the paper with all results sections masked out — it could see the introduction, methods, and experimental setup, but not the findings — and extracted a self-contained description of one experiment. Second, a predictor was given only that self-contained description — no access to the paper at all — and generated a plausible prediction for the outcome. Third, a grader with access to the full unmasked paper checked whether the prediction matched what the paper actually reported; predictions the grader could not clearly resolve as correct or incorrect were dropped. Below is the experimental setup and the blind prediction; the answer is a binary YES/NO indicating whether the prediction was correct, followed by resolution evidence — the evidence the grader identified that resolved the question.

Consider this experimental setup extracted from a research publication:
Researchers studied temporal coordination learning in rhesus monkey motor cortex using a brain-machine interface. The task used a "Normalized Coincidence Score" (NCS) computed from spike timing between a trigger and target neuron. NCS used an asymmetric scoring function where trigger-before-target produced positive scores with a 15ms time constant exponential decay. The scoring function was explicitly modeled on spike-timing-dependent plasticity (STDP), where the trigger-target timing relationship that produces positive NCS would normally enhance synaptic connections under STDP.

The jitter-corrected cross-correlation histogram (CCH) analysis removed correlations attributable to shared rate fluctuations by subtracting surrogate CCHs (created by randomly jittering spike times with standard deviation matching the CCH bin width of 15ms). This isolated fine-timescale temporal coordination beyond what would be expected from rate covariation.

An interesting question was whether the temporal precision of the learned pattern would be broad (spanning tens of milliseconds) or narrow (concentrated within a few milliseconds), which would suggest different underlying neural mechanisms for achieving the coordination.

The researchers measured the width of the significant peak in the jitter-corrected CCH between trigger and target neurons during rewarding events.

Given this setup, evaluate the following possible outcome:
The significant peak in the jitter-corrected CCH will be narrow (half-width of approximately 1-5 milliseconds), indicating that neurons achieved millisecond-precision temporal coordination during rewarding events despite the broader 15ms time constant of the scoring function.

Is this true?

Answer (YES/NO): YES